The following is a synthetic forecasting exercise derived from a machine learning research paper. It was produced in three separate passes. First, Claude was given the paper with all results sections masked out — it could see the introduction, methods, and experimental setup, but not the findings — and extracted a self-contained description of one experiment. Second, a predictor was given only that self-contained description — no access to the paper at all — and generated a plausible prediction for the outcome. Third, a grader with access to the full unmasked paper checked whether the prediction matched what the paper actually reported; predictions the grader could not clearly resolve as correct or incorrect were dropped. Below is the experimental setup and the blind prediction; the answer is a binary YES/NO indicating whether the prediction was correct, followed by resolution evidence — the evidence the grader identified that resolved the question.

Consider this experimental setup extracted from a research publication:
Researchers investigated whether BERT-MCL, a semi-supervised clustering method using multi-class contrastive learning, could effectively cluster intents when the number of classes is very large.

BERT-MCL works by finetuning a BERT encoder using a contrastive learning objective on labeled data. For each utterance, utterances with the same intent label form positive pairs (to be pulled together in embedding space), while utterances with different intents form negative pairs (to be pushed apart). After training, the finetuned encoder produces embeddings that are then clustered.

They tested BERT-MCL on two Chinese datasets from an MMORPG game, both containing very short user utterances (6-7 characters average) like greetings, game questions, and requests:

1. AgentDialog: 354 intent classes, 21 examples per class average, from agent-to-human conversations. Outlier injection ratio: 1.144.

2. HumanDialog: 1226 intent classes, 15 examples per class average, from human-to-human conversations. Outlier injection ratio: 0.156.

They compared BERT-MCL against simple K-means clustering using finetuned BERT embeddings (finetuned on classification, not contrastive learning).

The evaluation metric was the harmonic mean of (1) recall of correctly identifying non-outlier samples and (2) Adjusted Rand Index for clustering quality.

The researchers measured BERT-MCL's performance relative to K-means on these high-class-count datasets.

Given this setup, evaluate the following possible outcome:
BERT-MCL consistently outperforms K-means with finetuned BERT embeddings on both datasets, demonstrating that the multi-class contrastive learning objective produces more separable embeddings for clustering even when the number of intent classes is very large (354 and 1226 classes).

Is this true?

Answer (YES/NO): NO